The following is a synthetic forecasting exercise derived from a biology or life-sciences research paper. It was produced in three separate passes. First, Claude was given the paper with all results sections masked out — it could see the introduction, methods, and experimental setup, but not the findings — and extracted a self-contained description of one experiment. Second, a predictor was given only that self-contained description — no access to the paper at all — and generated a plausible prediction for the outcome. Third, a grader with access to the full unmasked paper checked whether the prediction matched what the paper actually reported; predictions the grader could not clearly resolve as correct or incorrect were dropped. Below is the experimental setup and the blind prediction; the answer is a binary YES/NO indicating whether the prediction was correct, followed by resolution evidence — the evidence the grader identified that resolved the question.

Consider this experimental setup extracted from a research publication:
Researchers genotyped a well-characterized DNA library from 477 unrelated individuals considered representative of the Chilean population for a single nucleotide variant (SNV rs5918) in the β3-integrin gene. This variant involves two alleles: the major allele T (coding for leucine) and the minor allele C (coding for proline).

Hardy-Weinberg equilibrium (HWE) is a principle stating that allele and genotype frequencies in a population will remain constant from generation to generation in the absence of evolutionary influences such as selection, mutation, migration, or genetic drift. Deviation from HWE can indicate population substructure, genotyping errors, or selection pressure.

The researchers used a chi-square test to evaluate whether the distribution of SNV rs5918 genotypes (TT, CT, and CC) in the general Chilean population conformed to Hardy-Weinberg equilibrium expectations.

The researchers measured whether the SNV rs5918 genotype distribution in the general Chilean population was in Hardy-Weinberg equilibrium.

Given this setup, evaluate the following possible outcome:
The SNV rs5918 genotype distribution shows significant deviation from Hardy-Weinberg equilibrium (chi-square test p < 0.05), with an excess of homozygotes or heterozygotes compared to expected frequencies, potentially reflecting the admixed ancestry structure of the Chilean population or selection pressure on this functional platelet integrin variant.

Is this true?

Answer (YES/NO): NO